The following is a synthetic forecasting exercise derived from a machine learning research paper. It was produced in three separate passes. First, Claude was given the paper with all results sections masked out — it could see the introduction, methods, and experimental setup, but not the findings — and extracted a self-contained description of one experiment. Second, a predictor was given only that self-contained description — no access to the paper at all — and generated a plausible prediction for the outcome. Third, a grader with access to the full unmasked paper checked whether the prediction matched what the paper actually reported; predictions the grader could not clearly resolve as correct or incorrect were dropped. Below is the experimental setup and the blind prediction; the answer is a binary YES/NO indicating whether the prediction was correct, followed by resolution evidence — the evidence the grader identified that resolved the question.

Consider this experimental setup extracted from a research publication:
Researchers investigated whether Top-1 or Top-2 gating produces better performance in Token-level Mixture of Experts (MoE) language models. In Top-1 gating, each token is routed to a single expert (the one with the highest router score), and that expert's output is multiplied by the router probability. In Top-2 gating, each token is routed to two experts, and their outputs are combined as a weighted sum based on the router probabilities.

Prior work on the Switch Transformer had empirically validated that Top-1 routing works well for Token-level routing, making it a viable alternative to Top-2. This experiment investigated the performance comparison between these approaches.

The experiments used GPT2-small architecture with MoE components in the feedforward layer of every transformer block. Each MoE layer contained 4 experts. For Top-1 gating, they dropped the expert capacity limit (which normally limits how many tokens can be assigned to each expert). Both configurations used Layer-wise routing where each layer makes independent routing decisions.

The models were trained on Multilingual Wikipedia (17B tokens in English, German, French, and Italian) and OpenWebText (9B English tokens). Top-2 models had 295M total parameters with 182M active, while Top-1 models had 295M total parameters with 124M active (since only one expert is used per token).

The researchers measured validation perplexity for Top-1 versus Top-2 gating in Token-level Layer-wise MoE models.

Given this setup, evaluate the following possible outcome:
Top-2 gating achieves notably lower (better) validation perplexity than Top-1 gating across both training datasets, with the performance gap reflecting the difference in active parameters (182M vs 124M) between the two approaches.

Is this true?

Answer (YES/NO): NO